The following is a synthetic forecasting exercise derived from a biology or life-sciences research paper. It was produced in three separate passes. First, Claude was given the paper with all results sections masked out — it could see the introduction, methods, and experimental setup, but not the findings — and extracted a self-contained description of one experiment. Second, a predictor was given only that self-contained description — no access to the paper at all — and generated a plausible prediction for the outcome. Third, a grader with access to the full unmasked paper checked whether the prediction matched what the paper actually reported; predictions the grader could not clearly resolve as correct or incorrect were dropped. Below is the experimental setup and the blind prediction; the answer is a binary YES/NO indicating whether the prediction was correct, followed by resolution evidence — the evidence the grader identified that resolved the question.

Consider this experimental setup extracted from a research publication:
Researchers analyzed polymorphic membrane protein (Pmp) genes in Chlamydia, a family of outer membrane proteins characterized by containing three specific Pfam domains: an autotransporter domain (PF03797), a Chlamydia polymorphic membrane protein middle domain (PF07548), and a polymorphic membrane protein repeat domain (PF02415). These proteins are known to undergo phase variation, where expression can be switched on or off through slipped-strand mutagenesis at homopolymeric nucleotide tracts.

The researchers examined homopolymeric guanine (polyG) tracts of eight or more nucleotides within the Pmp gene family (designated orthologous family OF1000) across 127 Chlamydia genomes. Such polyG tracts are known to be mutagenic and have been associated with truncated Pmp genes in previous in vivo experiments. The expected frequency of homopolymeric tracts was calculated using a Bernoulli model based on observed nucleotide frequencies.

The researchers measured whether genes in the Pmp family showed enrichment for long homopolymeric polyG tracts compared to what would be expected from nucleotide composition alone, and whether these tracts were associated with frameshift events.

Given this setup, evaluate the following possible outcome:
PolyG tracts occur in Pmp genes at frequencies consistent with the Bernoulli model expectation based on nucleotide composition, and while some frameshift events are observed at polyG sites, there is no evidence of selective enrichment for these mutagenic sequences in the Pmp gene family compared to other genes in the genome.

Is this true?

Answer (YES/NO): YES